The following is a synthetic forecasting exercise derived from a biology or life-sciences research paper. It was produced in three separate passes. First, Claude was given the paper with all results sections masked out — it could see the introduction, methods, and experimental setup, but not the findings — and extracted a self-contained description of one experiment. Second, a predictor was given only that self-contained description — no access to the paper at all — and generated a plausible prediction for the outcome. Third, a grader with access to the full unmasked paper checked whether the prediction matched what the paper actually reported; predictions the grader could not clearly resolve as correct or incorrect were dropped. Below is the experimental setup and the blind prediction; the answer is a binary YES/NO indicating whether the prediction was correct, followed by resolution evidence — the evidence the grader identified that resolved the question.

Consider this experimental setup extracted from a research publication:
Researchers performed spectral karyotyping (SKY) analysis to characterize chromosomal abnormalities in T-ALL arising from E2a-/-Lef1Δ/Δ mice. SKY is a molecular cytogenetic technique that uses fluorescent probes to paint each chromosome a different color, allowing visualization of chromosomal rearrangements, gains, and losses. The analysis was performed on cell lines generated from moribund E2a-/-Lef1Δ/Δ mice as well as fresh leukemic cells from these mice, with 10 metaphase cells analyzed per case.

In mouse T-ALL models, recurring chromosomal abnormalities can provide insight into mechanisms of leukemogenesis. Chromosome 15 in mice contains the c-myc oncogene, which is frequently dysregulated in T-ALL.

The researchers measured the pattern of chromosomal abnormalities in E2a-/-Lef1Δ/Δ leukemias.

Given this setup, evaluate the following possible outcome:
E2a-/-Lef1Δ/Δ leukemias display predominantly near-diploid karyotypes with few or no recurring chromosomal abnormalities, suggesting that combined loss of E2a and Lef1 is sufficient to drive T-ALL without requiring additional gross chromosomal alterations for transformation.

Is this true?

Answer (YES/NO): NO